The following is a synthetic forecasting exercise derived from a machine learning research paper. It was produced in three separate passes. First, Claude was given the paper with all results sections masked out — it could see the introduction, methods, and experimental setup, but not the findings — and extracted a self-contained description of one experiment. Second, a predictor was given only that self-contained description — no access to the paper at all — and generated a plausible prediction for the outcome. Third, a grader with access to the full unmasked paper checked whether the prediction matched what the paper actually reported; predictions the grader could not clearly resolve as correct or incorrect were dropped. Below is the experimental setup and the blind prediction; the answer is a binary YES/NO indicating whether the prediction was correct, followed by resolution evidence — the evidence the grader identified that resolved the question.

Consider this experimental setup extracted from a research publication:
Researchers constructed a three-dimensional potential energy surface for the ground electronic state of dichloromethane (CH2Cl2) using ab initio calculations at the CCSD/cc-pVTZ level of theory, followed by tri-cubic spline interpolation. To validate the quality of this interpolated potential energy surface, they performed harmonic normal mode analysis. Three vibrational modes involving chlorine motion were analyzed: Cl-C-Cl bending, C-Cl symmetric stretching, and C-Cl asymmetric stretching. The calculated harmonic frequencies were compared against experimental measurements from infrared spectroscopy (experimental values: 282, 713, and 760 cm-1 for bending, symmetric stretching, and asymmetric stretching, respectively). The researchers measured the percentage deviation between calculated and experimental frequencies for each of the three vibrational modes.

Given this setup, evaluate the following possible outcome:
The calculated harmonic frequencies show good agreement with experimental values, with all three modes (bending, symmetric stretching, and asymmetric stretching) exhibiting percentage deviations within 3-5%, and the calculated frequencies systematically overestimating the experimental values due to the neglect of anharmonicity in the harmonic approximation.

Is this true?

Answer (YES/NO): NO